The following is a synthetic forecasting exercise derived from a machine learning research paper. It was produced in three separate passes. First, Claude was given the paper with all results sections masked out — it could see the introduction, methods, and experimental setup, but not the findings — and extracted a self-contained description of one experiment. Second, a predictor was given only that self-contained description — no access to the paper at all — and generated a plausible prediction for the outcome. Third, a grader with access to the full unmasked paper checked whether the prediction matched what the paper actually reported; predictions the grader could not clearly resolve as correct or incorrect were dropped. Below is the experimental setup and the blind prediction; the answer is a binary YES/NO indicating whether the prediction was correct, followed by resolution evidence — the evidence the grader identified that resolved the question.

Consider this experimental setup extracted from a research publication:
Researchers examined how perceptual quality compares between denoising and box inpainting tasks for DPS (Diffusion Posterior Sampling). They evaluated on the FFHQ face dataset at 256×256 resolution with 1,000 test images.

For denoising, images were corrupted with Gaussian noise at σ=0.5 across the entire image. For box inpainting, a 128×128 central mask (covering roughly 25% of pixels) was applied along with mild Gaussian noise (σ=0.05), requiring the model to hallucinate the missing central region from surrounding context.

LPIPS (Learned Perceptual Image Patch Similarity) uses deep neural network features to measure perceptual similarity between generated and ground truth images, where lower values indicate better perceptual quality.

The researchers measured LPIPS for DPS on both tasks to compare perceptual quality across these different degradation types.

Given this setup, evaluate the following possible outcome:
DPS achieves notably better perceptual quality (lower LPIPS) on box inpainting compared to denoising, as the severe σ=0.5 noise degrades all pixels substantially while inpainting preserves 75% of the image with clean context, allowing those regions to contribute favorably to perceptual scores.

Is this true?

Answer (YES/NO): YES